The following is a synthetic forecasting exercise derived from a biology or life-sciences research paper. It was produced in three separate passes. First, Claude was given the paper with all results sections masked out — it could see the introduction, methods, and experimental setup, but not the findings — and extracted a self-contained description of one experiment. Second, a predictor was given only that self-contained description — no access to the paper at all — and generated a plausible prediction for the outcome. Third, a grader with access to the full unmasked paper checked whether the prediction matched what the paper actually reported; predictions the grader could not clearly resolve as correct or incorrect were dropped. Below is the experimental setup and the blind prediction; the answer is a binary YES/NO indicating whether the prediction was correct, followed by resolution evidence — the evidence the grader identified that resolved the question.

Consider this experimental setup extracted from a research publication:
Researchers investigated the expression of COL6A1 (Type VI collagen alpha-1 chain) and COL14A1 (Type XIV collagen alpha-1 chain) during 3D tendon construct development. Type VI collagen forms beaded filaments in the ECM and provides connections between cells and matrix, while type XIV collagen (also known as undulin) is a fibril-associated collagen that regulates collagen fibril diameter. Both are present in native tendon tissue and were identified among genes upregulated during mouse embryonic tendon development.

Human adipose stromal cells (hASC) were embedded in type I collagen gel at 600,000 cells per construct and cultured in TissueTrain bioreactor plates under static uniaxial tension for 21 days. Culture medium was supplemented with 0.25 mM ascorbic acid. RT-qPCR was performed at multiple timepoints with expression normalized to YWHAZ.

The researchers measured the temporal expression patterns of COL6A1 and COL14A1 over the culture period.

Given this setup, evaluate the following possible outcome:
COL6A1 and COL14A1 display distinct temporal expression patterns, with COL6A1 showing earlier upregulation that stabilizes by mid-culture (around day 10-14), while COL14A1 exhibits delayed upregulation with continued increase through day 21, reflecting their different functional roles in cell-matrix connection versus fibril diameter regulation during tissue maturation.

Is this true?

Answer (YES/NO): NO